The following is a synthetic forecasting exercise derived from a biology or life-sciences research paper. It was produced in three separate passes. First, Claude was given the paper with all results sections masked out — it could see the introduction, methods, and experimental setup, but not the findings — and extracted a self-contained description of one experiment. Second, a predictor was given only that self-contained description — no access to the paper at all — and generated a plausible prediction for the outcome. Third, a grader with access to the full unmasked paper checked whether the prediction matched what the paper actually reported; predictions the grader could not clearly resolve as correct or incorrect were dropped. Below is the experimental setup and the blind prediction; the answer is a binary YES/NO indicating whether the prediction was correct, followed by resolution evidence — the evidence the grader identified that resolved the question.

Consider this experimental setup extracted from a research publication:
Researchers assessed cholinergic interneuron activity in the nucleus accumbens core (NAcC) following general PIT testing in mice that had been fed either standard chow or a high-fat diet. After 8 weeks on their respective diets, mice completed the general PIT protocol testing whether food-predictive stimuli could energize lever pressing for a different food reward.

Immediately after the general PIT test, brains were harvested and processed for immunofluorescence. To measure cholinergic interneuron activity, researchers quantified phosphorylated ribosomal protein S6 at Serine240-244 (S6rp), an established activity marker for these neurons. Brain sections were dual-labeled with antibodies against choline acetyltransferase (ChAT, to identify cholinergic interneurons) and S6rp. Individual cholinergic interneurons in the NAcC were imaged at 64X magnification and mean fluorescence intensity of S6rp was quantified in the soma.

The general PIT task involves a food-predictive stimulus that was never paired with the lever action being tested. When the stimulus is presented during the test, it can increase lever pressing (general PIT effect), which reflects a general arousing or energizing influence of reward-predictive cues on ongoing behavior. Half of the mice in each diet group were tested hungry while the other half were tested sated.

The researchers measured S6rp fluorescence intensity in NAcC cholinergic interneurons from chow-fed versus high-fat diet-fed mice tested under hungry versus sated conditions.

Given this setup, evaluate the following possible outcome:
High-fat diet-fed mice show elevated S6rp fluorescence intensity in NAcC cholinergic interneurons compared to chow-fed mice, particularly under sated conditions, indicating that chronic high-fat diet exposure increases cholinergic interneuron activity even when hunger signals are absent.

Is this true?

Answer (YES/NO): NO